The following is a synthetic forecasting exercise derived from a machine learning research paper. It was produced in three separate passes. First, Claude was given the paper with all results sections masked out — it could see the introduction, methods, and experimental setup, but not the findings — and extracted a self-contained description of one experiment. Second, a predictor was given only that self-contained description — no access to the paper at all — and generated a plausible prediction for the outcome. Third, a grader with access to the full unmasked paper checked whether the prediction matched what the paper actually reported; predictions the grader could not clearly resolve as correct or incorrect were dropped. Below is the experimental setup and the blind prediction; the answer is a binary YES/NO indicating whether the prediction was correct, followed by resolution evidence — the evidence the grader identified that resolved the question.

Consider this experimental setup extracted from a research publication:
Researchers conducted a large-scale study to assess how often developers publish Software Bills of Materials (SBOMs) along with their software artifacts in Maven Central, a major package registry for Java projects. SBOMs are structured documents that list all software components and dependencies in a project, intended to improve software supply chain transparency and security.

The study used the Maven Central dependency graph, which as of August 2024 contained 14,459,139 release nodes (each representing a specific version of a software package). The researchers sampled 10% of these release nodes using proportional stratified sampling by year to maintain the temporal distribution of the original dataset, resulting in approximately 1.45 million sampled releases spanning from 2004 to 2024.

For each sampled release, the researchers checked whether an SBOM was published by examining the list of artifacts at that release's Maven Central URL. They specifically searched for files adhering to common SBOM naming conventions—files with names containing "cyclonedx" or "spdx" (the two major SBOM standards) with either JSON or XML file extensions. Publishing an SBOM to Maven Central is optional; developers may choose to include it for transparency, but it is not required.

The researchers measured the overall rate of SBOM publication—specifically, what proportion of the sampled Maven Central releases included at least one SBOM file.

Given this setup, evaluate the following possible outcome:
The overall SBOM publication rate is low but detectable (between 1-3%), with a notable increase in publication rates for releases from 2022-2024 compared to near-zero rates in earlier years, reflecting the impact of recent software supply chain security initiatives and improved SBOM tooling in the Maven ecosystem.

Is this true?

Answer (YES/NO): NO